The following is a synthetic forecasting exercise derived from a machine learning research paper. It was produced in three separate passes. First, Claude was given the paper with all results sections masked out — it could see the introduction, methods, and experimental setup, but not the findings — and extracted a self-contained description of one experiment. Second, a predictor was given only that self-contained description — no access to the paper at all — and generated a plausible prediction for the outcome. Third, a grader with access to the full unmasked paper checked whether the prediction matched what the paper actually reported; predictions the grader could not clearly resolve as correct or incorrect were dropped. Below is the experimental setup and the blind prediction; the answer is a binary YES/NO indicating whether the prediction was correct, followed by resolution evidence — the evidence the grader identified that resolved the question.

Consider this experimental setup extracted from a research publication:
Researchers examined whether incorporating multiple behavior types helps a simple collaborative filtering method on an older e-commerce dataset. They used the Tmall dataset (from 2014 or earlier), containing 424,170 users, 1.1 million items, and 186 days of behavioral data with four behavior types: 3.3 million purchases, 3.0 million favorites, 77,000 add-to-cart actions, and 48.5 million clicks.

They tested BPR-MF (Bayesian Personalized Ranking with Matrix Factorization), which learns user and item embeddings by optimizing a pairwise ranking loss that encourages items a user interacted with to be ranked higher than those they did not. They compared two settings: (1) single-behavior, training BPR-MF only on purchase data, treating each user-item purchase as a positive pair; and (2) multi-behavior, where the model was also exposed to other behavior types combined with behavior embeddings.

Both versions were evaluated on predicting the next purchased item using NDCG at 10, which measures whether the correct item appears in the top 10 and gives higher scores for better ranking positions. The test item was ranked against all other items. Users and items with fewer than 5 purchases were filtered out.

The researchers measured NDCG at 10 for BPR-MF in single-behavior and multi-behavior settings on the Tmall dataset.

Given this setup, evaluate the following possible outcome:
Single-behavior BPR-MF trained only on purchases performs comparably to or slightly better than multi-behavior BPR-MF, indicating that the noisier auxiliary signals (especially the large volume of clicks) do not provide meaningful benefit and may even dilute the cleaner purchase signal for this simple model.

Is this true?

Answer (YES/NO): YES